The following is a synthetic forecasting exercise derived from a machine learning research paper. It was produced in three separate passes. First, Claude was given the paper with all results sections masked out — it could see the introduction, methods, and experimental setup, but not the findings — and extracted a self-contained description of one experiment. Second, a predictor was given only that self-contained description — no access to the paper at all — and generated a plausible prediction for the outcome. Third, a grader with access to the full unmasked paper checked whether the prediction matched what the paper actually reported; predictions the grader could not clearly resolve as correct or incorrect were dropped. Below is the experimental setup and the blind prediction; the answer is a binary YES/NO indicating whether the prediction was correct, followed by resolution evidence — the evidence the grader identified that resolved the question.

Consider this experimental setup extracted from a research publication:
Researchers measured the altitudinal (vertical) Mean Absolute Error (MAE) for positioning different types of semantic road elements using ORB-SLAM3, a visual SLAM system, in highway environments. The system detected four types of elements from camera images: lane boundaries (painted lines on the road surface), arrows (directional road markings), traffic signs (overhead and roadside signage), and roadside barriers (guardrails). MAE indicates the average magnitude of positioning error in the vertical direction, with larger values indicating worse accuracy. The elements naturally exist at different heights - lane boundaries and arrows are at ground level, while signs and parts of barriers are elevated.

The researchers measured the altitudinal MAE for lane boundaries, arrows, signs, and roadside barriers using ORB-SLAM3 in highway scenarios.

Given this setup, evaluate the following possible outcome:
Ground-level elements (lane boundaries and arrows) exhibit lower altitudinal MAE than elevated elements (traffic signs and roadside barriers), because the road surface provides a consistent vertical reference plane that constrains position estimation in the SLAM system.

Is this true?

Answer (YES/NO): NO